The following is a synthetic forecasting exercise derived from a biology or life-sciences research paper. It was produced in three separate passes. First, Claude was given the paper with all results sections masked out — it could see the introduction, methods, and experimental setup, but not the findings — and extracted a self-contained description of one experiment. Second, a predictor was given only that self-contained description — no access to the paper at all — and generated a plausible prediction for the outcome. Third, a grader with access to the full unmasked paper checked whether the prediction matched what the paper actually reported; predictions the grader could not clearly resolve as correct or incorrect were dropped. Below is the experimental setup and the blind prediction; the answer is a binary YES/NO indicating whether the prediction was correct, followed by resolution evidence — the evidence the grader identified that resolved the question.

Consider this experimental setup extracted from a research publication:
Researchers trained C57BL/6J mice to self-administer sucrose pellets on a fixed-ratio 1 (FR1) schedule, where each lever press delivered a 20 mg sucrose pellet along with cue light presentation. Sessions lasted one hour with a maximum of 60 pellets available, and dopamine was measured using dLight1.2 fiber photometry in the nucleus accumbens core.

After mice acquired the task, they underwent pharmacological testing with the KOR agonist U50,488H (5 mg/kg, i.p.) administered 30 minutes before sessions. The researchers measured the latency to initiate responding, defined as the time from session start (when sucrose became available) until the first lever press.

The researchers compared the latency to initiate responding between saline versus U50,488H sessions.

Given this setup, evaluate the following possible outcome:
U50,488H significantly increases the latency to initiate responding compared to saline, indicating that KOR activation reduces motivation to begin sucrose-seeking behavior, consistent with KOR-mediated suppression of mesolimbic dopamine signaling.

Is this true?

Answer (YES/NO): YES